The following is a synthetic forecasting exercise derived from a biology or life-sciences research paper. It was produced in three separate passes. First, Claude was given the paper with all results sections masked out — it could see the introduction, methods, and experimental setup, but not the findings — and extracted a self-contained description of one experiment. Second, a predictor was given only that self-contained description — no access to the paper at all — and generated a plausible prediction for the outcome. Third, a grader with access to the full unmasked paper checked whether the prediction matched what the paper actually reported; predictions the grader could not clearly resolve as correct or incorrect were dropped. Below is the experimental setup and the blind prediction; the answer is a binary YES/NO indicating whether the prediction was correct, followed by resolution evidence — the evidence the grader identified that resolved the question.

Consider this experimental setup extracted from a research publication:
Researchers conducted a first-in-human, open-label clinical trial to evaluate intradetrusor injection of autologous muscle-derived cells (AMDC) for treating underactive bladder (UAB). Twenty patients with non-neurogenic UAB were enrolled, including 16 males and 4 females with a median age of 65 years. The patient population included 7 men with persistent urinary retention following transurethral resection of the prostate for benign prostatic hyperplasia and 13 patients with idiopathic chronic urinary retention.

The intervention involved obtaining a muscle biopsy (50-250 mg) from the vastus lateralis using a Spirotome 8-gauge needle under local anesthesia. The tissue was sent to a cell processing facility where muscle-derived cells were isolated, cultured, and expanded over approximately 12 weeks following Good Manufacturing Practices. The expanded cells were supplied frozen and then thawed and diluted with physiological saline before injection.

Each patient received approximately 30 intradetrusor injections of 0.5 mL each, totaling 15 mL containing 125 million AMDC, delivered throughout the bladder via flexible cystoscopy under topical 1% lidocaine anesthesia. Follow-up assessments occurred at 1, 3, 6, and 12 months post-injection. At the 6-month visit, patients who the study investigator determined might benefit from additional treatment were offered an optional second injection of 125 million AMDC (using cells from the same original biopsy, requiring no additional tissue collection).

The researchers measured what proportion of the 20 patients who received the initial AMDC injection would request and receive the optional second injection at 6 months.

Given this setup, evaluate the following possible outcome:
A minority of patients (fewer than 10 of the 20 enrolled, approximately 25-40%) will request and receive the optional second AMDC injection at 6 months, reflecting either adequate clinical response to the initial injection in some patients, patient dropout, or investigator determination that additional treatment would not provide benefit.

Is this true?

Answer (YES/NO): NO